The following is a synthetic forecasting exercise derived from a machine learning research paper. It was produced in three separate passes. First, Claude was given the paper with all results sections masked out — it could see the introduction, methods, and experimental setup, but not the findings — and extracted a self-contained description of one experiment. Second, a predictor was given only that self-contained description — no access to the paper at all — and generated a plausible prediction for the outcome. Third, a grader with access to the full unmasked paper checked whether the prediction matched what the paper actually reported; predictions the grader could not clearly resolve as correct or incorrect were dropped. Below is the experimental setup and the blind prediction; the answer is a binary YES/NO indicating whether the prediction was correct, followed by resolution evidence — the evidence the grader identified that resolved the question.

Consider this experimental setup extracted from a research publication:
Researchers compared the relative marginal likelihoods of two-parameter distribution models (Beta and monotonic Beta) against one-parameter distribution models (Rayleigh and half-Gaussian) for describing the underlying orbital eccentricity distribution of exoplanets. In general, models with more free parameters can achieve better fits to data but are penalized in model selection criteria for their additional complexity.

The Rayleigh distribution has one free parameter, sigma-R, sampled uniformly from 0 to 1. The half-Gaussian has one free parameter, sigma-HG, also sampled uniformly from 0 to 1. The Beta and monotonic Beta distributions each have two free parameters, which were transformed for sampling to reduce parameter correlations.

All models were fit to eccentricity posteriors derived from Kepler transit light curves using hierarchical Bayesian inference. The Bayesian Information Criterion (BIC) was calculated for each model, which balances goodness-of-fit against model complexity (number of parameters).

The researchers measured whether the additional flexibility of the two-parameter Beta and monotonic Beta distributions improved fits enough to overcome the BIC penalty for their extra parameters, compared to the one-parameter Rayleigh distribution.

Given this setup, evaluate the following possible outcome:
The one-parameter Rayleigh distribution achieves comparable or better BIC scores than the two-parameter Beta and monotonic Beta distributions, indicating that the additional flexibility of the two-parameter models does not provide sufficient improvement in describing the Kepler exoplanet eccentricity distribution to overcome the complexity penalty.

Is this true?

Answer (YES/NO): YES